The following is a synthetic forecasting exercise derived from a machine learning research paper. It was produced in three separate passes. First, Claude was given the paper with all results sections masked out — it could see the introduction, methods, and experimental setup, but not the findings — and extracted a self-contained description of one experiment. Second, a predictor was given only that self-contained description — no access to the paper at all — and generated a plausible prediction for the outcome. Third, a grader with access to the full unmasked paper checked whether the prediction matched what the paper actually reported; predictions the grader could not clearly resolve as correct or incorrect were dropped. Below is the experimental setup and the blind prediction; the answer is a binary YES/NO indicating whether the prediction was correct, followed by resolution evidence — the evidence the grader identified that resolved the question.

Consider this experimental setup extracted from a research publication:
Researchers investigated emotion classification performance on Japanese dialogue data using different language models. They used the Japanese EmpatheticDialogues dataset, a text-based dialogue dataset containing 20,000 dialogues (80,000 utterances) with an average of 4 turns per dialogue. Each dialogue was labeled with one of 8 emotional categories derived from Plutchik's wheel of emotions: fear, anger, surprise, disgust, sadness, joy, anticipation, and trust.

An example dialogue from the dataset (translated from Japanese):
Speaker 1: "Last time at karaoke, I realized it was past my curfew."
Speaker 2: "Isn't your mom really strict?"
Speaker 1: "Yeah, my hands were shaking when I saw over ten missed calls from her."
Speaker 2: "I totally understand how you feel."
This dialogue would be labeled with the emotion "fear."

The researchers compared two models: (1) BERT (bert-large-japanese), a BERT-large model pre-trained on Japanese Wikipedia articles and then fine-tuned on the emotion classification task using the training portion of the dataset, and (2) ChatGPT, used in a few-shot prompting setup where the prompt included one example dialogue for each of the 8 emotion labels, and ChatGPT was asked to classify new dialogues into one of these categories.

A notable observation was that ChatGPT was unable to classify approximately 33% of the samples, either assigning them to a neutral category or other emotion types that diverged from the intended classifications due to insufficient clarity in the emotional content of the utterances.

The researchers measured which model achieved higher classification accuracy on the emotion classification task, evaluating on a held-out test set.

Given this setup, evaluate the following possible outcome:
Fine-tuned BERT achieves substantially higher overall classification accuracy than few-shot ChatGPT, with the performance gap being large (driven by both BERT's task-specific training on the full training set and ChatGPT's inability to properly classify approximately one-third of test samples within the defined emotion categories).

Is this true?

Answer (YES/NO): YES